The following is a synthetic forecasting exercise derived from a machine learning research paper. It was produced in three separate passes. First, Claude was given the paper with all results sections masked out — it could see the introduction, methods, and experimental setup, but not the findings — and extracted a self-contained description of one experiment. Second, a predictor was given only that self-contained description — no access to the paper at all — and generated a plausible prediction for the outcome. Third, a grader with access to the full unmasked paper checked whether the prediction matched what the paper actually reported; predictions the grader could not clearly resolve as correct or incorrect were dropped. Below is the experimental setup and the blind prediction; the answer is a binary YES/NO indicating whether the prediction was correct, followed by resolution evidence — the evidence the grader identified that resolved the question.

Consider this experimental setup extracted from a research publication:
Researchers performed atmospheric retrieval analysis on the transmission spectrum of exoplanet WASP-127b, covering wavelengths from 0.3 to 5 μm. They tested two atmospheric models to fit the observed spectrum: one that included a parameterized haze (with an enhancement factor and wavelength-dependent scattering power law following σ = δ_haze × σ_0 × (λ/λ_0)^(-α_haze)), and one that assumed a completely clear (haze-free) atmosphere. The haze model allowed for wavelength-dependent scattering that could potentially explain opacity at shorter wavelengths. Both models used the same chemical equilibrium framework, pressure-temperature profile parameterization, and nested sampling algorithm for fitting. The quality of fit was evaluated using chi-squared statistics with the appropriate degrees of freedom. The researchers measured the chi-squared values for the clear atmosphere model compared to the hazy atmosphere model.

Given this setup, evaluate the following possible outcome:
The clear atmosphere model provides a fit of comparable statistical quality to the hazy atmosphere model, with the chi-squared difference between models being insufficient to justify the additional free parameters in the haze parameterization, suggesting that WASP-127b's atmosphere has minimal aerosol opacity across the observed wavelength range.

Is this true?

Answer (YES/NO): NO